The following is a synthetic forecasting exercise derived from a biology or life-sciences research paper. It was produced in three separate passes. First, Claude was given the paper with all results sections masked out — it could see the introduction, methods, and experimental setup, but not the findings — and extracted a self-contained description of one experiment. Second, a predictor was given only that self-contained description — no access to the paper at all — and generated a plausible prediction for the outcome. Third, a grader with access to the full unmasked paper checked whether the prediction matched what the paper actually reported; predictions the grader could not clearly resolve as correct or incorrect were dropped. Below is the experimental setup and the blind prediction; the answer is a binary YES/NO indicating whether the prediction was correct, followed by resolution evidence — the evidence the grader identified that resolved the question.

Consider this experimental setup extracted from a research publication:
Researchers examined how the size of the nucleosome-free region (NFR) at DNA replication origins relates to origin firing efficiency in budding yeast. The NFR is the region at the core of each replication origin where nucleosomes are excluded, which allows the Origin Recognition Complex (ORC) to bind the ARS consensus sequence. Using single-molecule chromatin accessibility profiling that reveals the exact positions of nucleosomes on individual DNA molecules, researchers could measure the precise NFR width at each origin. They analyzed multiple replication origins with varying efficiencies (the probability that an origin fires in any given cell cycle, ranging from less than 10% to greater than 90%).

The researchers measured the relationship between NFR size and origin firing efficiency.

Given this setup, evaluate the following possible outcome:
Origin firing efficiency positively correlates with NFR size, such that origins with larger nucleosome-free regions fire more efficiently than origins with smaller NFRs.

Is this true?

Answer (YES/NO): NO